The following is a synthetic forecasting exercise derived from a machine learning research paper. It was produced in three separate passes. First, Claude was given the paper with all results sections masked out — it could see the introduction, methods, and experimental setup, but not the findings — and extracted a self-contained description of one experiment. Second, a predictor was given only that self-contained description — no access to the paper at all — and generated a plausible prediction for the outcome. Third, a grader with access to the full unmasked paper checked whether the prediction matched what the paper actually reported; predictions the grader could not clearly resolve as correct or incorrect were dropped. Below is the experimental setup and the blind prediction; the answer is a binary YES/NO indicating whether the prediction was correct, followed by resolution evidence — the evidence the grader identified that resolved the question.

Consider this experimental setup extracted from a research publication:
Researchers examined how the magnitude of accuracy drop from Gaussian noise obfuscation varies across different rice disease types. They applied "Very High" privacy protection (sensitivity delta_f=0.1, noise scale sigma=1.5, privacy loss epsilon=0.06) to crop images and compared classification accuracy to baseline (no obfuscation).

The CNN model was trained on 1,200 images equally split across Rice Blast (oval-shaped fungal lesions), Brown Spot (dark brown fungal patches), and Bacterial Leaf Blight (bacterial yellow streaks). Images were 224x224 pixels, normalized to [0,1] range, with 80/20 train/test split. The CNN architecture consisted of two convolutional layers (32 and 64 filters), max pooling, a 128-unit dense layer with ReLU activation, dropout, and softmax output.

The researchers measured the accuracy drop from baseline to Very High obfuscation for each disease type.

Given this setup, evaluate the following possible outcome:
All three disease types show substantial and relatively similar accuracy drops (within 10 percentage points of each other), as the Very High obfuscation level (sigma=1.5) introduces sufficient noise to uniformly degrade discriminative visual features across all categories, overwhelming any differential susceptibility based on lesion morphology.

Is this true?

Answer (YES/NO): YES